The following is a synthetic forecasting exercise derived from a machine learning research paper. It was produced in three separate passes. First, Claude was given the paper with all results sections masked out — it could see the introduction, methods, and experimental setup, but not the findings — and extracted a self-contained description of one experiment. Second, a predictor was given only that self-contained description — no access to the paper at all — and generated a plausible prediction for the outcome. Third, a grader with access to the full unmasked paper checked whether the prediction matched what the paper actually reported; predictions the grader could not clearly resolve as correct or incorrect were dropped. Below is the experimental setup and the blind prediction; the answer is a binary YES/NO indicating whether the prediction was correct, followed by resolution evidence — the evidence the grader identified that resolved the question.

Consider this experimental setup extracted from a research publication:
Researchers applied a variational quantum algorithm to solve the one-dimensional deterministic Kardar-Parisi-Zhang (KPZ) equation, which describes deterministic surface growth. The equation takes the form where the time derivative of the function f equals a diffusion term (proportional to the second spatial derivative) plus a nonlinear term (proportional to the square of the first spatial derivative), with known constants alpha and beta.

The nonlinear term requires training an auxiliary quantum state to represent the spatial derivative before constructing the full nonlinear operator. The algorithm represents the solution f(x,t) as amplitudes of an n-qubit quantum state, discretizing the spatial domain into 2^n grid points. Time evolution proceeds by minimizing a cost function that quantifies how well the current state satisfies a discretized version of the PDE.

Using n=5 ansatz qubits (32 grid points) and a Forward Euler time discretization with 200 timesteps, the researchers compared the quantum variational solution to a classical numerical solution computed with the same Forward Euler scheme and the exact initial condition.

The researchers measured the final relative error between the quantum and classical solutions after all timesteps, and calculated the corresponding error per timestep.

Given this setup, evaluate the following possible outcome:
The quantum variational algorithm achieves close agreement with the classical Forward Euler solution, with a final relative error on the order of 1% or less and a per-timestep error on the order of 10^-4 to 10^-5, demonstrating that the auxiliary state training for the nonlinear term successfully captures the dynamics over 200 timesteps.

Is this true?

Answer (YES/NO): YES